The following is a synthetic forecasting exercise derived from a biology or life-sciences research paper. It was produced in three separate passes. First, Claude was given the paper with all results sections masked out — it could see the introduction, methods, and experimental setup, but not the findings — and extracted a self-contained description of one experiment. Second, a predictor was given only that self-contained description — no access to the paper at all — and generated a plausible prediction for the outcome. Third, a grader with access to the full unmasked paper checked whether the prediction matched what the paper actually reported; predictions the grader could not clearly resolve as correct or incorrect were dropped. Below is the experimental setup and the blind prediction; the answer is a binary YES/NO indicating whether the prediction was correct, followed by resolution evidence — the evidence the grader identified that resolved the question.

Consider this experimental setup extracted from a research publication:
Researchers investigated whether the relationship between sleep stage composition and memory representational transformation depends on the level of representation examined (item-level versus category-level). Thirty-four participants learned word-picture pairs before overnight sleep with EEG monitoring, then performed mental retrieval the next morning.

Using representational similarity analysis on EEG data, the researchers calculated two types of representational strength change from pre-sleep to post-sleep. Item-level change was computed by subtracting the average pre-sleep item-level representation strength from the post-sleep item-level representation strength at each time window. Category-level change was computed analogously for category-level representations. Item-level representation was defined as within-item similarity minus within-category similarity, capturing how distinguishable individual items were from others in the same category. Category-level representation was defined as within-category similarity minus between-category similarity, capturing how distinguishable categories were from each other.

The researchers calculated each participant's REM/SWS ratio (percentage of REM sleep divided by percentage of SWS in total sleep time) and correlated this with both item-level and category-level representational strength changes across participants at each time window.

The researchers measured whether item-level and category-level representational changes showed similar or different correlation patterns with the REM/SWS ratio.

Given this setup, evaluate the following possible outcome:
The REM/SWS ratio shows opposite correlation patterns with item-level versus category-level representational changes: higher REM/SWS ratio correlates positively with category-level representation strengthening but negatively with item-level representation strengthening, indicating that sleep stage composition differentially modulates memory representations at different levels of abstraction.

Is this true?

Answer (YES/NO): YES